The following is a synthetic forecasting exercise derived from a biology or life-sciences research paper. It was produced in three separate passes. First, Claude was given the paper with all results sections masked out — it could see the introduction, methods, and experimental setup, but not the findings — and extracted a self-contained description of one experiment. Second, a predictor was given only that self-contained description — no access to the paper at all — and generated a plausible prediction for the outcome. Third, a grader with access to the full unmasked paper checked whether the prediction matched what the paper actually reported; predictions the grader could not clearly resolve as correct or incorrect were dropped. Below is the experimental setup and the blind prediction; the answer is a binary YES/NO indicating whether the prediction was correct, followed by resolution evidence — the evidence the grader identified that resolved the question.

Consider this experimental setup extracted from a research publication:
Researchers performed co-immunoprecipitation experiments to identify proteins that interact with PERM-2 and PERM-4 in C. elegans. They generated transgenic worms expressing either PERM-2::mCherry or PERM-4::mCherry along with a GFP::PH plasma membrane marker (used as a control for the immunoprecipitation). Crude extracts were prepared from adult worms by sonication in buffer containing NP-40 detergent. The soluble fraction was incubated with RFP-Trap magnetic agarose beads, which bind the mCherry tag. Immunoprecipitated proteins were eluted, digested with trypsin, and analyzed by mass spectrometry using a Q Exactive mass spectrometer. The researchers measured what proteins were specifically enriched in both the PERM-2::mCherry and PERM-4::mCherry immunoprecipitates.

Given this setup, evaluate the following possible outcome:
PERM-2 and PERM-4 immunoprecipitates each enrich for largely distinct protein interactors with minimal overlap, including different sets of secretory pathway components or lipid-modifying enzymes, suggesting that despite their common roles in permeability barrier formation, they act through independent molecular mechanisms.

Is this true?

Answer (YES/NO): NO